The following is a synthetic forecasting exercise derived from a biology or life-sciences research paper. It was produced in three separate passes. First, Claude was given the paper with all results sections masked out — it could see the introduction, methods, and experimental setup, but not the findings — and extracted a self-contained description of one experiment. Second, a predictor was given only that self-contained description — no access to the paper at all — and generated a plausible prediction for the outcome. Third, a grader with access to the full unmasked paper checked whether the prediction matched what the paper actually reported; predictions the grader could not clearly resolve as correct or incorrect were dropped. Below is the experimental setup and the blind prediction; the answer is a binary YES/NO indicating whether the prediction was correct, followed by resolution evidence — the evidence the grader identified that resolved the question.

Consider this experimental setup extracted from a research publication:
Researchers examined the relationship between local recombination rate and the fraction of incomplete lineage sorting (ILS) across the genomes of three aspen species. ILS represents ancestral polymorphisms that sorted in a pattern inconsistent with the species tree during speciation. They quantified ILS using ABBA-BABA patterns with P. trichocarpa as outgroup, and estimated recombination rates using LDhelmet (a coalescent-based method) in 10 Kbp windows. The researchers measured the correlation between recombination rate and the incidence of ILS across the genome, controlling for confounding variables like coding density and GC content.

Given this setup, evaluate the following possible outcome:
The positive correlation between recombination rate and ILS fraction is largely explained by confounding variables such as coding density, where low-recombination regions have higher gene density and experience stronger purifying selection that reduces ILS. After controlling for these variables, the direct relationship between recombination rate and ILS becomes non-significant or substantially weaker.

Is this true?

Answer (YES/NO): NO